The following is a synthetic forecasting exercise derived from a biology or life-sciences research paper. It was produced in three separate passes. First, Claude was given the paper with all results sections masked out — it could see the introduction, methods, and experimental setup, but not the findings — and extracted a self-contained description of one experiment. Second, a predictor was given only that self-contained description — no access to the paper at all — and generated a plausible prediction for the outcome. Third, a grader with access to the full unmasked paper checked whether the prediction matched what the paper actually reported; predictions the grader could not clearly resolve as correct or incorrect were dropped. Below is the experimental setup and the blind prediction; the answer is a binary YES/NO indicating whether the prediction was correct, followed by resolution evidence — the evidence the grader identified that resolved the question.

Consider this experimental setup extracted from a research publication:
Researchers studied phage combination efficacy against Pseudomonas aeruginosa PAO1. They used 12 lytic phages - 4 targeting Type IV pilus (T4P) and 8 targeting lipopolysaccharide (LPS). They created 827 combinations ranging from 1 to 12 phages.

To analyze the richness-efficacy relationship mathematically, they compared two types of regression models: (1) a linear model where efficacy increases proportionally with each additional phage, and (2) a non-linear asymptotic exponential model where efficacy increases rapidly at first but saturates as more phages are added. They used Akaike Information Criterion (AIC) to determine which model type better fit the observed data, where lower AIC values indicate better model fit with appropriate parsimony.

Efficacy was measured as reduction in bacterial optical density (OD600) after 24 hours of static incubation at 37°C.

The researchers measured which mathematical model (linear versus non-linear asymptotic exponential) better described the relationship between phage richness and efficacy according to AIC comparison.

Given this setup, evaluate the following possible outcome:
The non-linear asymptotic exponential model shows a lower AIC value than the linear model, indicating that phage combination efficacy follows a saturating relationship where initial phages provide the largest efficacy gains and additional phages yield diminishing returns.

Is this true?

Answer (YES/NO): YES